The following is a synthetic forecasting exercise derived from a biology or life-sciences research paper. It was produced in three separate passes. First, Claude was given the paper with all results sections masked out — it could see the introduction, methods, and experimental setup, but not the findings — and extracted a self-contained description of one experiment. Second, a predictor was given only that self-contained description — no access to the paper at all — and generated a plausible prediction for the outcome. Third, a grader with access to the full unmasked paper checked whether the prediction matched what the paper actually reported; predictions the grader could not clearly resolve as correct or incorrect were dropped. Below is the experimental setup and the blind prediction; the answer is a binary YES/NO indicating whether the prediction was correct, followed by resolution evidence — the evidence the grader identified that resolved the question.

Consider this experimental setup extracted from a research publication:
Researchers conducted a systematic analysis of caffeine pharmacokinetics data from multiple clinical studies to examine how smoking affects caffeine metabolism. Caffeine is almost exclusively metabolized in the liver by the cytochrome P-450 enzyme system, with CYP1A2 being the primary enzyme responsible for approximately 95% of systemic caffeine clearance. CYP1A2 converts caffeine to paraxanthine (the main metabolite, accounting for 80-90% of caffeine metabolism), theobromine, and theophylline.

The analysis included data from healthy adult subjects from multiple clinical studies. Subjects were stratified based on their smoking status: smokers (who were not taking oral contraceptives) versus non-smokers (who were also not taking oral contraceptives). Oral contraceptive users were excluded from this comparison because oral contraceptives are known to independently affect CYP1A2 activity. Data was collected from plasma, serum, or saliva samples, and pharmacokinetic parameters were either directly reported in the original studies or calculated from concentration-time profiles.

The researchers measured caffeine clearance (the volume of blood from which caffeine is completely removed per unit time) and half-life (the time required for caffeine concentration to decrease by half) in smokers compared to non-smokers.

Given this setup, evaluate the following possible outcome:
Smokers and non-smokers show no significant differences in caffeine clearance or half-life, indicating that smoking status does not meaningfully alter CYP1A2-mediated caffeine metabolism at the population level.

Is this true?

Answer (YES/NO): NO